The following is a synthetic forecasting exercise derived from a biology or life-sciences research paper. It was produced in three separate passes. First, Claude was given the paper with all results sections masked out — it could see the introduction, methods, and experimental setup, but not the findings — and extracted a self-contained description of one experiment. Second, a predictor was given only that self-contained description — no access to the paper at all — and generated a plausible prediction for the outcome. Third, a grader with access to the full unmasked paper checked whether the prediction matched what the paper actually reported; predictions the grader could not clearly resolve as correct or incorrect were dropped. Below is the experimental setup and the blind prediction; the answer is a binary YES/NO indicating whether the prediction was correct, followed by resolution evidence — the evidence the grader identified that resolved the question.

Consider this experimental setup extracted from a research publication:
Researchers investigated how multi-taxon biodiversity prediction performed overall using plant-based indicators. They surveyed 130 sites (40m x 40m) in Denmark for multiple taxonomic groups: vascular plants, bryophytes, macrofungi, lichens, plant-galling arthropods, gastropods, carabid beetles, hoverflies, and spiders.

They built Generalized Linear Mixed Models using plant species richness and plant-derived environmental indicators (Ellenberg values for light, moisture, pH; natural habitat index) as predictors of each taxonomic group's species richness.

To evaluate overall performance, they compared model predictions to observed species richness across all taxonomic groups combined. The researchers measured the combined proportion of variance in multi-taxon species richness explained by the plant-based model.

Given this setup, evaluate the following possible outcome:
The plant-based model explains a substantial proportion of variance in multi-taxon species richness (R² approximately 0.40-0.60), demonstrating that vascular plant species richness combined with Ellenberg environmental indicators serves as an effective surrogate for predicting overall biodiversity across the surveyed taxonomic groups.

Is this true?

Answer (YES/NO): YES